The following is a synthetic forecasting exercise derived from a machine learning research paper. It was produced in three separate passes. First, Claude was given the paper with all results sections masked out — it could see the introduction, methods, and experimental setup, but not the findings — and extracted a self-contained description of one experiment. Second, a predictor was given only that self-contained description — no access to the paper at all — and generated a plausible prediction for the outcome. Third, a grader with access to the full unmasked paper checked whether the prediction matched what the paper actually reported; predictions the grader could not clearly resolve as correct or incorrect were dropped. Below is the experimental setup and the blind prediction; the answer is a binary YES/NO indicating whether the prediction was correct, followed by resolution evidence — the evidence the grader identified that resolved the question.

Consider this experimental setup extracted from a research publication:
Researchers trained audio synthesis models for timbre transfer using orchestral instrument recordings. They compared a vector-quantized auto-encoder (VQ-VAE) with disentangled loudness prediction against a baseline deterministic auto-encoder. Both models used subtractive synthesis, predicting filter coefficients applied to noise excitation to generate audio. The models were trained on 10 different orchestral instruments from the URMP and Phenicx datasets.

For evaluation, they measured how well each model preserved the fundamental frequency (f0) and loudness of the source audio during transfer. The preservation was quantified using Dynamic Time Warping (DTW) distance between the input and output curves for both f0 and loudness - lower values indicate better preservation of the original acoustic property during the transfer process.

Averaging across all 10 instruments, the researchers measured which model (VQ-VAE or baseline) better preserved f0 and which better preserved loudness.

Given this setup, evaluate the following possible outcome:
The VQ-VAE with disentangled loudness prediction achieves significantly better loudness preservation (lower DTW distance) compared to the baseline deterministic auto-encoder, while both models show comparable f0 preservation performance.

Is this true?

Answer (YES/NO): NO